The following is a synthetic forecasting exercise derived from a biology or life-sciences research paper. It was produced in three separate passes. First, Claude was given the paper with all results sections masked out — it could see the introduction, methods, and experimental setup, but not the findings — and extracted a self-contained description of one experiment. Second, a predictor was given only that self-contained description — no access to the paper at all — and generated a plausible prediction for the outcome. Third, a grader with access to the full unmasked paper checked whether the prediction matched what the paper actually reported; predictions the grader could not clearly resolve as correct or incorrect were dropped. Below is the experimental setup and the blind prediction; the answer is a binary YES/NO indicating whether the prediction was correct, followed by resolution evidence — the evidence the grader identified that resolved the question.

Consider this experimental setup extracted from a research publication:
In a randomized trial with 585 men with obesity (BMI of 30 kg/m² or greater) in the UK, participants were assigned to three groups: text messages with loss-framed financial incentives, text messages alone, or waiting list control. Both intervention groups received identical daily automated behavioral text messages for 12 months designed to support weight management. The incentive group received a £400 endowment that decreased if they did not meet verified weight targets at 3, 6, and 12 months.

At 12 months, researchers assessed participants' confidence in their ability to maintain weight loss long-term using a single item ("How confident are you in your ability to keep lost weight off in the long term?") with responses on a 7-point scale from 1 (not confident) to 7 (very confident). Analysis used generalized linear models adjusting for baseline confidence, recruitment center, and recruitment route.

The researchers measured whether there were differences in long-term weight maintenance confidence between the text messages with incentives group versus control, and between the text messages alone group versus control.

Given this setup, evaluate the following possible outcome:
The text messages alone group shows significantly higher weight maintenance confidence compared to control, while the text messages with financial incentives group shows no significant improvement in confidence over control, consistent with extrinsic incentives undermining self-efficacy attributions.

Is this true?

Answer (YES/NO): NO